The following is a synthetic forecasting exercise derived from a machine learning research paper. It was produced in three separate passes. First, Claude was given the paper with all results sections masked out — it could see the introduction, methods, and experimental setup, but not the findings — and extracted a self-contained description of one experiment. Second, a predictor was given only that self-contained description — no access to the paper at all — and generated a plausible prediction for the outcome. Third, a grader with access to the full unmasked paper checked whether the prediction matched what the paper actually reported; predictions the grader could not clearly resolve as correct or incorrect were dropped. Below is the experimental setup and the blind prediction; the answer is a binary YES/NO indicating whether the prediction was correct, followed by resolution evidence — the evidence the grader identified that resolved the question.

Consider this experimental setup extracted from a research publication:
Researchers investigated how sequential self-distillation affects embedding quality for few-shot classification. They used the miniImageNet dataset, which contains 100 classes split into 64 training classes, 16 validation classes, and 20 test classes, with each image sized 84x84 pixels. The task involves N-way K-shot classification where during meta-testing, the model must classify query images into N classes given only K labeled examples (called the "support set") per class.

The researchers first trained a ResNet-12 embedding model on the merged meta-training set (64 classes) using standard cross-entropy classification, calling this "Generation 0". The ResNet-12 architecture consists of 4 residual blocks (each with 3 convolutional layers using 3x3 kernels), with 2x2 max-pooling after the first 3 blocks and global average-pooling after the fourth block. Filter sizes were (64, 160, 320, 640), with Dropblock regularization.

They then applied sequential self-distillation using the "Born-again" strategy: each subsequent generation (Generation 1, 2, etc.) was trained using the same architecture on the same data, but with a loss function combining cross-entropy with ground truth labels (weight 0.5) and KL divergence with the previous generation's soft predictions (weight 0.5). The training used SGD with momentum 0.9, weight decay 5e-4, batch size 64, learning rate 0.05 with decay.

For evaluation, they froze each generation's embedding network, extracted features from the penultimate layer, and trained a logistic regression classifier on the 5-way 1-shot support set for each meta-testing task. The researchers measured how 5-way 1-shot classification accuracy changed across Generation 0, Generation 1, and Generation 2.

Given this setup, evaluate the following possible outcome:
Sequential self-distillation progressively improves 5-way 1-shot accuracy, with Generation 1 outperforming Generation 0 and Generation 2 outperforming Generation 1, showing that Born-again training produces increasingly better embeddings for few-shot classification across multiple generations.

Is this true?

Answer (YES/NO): YES